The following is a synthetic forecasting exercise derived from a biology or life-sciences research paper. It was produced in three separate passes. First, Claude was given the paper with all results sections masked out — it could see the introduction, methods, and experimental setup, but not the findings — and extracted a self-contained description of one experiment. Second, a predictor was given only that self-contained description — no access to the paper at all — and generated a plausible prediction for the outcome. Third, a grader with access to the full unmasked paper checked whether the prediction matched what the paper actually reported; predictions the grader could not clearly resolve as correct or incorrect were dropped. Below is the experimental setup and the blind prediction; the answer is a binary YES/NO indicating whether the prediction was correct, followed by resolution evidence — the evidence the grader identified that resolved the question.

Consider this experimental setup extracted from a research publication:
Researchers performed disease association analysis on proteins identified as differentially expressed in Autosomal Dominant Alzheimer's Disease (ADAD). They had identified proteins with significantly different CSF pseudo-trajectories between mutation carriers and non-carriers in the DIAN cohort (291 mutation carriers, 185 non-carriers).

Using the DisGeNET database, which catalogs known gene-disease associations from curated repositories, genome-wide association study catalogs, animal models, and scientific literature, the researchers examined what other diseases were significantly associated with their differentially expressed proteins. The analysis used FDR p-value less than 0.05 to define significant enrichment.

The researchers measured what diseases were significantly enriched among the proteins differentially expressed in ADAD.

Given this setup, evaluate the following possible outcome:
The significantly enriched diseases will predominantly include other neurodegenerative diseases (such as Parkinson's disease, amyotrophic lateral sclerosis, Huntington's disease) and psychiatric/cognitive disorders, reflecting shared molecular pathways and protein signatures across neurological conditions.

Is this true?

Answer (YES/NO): YES